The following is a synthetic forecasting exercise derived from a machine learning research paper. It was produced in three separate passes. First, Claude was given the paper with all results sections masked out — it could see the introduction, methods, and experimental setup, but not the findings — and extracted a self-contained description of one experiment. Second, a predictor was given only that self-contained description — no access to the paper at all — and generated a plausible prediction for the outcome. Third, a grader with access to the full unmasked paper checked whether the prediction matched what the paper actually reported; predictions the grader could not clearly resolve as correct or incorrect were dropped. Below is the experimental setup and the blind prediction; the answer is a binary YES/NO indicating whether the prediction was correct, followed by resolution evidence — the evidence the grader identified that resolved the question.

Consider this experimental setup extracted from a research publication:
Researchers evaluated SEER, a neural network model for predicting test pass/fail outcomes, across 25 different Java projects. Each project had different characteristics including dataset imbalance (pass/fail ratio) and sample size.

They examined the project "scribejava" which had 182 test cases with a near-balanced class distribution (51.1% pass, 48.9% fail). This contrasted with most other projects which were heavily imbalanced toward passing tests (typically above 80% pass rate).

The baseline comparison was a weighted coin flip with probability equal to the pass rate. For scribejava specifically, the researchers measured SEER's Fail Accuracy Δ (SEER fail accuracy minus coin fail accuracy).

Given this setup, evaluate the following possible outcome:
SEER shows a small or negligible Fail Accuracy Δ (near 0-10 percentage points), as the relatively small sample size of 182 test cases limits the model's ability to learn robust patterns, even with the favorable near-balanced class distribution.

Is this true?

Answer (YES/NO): NO